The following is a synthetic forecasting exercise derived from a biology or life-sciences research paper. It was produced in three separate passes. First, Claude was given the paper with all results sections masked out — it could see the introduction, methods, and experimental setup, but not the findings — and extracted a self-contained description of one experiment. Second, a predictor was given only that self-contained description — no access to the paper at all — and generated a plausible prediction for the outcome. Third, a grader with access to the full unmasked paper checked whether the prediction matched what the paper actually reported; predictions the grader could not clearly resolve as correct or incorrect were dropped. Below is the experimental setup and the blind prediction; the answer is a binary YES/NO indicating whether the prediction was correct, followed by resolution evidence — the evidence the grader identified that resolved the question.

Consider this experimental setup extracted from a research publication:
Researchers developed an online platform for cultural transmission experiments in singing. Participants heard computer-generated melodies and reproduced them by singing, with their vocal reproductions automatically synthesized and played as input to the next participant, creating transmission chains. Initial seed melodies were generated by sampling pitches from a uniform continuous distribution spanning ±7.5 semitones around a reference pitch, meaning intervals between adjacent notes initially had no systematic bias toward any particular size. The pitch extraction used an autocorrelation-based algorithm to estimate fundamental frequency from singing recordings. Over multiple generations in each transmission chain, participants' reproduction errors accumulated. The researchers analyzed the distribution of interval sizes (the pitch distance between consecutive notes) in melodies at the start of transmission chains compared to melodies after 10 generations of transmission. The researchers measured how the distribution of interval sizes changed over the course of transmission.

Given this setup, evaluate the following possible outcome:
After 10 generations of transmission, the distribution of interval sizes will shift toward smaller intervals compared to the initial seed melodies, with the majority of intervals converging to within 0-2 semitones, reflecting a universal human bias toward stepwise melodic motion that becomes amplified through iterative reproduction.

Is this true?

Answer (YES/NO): NO